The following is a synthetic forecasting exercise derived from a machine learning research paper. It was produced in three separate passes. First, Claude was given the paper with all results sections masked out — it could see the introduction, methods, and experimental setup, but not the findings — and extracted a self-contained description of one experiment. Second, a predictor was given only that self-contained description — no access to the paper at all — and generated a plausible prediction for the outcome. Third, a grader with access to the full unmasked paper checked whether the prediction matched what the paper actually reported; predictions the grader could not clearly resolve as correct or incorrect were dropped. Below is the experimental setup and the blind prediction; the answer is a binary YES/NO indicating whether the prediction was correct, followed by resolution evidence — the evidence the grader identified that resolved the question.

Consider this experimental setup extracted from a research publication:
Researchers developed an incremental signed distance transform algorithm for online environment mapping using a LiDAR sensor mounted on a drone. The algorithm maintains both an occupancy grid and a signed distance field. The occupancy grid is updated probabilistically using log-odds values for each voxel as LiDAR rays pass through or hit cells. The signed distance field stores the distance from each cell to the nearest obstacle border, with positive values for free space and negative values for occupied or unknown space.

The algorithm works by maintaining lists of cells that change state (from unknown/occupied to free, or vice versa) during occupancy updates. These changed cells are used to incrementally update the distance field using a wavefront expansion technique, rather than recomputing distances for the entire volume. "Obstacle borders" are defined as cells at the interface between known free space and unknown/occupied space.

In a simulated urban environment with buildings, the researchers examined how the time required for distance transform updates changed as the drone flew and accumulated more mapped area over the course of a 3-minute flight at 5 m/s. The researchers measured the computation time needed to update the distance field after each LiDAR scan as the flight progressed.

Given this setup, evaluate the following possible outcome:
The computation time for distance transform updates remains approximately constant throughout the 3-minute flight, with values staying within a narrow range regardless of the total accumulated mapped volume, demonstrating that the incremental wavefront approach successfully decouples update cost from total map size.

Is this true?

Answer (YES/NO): NO